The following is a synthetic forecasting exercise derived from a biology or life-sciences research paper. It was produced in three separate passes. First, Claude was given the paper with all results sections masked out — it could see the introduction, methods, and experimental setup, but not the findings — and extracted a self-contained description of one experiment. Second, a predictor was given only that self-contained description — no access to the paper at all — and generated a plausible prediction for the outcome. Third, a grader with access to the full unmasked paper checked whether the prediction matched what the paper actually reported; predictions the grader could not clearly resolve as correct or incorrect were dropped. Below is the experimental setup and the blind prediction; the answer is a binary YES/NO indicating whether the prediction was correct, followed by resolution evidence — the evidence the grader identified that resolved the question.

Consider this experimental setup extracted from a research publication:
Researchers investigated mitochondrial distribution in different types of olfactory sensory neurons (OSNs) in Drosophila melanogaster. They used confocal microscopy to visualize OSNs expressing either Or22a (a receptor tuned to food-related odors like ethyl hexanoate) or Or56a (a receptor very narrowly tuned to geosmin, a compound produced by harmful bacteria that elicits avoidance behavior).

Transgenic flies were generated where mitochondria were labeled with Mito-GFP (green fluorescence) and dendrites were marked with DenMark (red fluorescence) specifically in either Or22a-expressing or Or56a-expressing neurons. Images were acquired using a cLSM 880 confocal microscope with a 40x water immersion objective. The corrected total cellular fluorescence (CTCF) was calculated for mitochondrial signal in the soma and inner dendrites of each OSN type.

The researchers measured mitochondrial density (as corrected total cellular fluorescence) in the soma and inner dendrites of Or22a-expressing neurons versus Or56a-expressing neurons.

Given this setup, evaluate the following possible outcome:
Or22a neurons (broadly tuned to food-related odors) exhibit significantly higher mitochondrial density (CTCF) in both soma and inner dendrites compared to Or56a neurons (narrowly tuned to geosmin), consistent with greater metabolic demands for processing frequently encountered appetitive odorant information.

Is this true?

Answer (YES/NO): YES